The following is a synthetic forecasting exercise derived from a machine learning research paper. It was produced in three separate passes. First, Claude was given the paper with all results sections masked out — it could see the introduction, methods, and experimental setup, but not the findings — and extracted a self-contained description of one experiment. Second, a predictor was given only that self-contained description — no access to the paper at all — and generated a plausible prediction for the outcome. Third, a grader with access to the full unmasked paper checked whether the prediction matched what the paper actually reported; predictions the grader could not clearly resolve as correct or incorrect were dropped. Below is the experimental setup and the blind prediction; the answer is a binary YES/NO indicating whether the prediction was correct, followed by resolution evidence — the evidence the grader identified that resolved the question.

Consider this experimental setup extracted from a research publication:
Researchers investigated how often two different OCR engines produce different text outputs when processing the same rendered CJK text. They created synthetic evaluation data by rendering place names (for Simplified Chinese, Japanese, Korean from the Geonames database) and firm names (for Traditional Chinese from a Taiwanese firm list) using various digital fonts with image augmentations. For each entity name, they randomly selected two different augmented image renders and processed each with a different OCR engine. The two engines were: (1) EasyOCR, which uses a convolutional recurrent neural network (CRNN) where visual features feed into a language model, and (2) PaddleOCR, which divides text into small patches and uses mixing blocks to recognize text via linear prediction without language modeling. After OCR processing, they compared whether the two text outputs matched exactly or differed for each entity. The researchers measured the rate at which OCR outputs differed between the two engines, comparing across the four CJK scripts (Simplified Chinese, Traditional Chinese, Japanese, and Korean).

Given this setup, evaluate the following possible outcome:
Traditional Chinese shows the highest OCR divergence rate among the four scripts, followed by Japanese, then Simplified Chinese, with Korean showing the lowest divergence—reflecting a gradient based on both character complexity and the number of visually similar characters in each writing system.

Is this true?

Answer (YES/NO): NO